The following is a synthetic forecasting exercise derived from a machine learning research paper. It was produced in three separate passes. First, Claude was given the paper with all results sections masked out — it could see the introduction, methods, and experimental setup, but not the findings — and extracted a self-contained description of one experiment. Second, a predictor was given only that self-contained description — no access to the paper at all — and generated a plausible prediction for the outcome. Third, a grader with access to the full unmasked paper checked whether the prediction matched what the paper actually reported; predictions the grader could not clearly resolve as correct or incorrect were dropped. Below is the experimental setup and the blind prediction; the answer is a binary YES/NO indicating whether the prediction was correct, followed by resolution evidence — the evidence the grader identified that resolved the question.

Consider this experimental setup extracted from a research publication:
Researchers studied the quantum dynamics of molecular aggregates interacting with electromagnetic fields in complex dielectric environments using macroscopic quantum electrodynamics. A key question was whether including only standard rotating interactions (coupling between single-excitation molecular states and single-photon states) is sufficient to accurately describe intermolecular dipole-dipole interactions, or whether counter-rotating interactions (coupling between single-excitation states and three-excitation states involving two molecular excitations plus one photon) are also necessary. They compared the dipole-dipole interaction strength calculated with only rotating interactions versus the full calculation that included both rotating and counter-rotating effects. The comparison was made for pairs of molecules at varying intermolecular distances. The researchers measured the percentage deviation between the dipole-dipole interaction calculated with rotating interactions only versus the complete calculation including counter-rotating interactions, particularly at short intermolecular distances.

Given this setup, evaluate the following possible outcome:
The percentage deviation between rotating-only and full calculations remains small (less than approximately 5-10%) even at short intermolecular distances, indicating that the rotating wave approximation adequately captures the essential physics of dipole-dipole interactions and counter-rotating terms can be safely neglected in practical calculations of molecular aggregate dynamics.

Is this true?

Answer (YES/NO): NO